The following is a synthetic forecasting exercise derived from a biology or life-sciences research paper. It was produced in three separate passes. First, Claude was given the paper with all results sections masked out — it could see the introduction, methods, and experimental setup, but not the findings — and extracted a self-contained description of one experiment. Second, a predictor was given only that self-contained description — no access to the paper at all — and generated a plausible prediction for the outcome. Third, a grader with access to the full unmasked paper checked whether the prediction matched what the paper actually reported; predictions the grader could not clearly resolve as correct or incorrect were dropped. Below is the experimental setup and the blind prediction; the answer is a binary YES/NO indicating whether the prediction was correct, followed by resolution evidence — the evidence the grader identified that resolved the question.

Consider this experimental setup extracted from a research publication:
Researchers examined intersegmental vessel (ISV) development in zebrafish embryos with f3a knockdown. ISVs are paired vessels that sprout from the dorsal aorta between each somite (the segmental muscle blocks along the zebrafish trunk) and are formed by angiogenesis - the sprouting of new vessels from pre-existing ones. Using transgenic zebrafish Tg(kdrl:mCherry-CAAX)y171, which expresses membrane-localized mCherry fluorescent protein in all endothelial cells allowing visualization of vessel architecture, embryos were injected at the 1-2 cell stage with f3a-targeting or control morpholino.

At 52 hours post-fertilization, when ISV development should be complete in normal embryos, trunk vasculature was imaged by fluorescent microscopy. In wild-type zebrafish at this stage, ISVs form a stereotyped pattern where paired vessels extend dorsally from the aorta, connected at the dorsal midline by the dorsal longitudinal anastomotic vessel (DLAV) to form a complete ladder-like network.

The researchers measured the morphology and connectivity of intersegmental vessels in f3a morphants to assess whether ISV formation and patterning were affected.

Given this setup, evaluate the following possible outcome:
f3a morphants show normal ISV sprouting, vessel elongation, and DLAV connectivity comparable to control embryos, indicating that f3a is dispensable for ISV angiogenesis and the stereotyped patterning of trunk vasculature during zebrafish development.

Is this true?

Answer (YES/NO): YES